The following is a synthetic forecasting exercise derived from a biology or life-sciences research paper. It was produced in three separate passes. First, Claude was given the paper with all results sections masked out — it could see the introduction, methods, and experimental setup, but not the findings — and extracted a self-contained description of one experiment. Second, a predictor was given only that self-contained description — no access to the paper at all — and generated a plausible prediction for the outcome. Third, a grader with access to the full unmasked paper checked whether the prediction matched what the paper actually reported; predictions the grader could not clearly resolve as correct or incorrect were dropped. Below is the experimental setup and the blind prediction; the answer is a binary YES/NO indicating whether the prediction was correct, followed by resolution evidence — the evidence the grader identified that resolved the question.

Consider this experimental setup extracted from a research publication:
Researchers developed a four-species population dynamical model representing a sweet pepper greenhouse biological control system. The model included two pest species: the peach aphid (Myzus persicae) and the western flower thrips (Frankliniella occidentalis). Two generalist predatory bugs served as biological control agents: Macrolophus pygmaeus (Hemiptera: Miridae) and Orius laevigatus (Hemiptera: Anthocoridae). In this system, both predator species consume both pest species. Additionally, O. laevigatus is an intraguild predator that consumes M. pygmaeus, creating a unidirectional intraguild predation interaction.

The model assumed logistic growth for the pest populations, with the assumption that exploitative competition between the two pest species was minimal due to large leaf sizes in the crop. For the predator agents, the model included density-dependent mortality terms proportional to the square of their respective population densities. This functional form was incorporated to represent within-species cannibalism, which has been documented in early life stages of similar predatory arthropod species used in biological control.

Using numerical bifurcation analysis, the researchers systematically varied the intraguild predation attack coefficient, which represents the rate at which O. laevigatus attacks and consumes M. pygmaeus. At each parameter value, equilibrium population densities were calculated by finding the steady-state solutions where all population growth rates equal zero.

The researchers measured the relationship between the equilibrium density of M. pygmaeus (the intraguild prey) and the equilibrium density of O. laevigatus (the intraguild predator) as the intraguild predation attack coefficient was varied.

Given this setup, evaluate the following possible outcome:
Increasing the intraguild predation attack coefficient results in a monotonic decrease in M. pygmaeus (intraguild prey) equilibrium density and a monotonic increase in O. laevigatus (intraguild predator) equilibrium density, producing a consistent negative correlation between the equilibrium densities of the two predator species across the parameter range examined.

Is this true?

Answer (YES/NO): NO